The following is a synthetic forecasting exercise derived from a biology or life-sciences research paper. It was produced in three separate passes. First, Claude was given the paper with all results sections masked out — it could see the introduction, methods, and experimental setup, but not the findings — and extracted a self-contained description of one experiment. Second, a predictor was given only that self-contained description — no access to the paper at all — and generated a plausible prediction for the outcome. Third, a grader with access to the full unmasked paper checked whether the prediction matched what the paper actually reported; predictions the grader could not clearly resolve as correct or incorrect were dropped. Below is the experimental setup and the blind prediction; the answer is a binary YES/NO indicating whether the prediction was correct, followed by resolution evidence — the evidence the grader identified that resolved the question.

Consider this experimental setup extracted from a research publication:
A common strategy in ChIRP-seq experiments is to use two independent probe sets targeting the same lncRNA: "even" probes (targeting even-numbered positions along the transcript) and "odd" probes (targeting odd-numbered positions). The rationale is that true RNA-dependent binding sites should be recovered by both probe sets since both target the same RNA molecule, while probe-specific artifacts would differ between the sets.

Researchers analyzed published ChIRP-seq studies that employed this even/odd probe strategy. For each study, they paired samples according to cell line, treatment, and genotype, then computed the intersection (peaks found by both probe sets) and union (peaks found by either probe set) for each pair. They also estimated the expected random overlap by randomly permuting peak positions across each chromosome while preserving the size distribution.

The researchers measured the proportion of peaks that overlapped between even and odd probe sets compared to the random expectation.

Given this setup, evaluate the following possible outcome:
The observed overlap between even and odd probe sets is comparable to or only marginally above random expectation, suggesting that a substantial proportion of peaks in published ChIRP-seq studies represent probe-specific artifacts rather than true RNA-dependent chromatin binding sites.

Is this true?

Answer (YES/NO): NO